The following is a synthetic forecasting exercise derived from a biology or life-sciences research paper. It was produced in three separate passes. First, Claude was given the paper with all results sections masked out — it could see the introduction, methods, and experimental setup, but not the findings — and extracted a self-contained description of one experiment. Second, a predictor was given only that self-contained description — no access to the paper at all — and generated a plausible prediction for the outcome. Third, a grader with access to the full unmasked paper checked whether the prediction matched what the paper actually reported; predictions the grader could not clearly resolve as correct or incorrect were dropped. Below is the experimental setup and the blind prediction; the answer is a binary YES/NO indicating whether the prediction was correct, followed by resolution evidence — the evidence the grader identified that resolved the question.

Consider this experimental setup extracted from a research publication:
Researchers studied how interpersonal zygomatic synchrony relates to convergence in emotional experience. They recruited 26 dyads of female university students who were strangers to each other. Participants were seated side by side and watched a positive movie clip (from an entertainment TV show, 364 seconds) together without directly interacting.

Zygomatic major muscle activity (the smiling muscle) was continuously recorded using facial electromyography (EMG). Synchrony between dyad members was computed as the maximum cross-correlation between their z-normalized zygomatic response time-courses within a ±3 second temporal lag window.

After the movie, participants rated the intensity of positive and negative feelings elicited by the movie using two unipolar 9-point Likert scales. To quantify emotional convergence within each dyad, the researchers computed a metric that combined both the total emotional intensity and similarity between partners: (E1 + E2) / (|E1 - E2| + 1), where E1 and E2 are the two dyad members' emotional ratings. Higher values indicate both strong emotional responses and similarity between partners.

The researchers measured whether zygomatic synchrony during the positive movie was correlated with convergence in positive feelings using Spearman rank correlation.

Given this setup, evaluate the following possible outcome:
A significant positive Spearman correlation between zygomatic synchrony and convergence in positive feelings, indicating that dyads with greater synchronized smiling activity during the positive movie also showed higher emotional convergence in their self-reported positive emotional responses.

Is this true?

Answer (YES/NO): YES